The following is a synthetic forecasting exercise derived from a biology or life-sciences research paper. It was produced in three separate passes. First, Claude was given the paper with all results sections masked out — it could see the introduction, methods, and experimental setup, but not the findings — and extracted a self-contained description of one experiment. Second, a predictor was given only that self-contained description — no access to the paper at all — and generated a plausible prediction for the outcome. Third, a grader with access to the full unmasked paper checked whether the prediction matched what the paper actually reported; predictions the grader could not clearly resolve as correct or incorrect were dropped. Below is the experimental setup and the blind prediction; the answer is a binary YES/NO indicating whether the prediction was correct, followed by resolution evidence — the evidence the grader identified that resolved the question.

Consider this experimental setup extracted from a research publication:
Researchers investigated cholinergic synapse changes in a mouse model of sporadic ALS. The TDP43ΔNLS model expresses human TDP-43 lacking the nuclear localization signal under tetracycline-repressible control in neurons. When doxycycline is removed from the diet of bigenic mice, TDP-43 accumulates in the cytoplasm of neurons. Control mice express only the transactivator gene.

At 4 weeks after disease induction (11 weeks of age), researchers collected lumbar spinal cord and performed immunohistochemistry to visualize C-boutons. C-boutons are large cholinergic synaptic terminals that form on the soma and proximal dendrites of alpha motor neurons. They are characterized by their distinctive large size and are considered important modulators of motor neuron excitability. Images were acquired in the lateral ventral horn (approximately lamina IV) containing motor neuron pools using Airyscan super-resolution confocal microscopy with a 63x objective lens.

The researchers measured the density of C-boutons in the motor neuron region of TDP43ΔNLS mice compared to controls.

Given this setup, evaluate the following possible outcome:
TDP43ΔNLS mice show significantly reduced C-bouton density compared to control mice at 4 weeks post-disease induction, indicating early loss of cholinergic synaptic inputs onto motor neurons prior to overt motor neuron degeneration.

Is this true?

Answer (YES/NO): NO